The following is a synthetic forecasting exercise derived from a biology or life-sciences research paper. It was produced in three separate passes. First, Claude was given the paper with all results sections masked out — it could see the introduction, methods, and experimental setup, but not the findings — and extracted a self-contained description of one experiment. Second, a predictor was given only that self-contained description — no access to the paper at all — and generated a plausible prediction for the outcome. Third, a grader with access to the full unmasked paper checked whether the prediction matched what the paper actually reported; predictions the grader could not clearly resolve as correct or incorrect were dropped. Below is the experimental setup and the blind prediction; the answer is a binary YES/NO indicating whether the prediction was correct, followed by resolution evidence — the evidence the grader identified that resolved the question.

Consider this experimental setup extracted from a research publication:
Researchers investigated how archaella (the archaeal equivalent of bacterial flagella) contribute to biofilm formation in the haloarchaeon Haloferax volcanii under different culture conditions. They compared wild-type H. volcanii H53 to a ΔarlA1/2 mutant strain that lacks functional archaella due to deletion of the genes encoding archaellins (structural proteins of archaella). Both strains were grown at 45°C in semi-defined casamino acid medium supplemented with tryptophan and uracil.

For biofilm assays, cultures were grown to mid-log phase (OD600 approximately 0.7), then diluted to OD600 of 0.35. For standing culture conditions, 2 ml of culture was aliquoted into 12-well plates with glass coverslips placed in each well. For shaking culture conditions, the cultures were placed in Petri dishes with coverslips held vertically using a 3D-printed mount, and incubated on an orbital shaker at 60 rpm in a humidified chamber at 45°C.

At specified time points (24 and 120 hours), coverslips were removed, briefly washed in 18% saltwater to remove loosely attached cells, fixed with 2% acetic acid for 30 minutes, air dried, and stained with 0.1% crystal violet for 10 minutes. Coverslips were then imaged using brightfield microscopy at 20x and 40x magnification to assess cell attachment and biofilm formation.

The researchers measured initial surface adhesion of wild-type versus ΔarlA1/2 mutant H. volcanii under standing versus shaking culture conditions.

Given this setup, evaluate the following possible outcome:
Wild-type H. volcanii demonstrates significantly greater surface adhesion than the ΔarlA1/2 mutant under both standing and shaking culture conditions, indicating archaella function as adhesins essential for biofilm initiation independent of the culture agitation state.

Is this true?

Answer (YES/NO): NO